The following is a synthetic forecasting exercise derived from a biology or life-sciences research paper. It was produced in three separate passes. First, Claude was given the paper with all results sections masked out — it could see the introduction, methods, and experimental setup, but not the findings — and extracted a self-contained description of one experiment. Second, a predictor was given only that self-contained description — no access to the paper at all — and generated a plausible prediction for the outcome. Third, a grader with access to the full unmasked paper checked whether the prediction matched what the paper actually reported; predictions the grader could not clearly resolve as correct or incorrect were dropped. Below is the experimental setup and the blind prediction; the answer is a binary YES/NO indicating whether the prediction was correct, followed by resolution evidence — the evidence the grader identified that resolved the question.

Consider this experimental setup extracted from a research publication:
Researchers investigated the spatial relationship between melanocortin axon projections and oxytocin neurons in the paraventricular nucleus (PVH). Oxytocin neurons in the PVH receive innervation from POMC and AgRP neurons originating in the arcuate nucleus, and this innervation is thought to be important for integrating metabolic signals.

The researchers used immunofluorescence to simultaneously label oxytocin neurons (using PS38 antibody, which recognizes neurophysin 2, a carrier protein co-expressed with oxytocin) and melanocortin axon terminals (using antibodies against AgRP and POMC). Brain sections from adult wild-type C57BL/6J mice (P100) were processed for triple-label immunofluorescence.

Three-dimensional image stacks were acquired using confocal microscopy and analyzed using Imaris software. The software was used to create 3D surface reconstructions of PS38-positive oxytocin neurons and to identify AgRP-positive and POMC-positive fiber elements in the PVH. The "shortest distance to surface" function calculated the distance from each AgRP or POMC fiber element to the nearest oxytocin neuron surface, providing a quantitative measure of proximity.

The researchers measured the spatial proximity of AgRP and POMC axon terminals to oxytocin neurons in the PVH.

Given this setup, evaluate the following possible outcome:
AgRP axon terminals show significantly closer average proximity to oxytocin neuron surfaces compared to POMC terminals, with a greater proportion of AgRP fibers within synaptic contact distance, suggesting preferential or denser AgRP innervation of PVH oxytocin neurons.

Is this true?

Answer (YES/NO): NO